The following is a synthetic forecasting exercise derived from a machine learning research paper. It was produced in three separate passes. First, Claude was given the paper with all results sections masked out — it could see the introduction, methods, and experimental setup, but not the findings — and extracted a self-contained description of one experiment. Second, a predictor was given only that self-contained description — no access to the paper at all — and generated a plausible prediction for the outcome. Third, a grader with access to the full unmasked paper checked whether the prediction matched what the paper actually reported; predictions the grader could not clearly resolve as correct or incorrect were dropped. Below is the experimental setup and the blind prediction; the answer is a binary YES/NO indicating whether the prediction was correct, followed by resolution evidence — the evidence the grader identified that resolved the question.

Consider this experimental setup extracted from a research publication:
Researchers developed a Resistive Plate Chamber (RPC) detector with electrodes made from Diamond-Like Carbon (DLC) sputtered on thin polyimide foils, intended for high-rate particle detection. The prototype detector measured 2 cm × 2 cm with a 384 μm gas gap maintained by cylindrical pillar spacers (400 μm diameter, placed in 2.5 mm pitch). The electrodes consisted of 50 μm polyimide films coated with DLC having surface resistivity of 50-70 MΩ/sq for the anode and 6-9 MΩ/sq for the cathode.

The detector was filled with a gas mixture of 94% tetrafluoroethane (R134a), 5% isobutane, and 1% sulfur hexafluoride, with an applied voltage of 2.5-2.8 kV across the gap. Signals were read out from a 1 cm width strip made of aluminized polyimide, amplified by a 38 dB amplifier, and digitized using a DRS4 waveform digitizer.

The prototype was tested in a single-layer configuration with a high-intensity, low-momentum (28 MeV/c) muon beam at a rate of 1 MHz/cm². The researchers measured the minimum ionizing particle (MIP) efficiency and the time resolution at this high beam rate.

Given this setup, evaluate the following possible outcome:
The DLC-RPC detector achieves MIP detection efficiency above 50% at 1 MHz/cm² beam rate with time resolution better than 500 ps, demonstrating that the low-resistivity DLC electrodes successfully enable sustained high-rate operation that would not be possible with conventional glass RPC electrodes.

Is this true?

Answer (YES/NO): NO